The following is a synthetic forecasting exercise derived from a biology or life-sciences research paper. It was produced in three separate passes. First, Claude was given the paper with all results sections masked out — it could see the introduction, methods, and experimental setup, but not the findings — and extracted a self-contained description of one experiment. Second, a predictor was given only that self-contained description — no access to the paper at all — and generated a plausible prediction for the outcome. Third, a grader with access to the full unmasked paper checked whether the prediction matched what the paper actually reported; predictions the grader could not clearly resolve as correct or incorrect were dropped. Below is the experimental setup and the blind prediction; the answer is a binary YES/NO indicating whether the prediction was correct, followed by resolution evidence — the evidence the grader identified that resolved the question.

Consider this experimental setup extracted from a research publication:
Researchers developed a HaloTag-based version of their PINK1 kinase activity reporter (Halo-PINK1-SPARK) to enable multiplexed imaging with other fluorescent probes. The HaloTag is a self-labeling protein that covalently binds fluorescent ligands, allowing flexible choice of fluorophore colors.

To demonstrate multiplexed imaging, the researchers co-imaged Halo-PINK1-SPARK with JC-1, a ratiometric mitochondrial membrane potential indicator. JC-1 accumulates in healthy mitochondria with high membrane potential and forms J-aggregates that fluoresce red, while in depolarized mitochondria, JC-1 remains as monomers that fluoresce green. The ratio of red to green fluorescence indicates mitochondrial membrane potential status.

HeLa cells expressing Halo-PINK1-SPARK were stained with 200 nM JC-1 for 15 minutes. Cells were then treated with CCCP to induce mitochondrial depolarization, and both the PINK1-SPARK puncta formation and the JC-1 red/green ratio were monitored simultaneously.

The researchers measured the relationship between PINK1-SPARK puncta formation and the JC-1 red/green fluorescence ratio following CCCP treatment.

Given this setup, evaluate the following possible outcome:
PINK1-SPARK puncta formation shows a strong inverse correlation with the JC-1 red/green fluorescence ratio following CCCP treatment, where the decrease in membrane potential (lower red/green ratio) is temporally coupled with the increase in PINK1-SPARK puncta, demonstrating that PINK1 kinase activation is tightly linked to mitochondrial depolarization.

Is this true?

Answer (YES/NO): NO